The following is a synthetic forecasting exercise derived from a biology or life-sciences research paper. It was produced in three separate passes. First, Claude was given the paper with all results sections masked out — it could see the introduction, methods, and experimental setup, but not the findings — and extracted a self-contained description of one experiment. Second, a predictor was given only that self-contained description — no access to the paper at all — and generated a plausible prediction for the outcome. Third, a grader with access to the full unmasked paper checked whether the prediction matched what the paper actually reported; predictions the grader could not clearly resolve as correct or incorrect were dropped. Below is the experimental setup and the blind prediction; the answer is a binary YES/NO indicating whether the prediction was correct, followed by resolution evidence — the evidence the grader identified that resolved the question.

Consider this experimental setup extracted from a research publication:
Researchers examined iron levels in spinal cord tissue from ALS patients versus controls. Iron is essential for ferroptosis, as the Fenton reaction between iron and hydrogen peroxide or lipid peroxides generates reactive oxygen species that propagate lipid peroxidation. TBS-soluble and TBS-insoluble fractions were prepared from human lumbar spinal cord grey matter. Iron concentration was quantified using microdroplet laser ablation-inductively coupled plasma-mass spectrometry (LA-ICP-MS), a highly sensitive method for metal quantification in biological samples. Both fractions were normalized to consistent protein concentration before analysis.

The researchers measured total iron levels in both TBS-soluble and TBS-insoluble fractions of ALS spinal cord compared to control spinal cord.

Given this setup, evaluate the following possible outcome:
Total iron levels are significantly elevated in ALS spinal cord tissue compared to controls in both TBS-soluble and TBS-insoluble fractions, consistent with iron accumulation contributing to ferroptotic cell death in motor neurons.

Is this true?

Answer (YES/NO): NO